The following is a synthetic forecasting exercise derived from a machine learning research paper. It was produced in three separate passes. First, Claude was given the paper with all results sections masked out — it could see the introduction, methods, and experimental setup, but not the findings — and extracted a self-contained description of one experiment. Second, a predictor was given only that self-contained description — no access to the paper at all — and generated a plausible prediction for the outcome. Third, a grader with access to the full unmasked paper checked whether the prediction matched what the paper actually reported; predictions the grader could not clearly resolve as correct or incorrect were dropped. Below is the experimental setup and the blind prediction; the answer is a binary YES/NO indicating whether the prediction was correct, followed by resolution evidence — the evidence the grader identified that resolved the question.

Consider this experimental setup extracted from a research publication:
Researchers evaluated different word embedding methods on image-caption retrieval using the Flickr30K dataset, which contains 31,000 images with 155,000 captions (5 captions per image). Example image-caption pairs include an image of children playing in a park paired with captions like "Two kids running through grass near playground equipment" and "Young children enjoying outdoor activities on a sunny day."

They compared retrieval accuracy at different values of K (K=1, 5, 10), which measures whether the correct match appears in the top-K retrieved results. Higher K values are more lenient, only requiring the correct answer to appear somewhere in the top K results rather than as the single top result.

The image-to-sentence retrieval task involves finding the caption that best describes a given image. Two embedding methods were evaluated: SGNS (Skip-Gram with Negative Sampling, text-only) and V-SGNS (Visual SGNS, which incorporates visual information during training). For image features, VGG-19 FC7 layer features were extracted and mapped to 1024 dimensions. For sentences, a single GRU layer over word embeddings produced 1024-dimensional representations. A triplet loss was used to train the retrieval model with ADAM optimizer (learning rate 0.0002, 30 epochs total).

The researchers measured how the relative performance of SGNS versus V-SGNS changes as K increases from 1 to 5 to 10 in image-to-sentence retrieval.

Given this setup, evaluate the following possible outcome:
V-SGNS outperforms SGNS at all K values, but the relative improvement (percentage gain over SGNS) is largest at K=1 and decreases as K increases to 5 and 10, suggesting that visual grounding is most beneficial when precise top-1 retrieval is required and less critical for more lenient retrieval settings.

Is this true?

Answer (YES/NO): NO